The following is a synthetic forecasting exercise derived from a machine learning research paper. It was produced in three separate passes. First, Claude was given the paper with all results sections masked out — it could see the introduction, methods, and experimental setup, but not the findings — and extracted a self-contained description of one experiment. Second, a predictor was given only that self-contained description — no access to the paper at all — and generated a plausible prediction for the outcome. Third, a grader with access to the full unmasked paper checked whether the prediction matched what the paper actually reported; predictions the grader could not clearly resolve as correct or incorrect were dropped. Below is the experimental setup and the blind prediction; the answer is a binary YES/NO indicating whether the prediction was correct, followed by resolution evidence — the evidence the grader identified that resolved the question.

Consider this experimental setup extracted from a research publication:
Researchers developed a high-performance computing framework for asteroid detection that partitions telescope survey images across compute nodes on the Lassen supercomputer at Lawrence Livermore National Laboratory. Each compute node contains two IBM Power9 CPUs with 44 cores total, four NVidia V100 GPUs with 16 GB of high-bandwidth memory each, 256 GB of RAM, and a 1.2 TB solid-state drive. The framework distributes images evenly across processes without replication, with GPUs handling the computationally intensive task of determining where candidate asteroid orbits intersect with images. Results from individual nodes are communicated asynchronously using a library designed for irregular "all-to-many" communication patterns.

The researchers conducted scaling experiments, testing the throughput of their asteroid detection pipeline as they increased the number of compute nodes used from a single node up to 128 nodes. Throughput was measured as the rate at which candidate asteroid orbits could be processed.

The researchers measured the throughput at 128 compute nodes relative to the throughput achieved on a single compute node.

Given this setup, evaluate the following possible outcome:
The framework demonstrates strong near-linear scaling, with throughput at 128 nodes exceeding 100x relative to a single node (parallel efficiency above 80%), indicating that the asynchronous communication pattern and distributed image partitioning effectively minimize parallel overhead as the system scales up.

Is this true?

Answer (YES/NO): NO